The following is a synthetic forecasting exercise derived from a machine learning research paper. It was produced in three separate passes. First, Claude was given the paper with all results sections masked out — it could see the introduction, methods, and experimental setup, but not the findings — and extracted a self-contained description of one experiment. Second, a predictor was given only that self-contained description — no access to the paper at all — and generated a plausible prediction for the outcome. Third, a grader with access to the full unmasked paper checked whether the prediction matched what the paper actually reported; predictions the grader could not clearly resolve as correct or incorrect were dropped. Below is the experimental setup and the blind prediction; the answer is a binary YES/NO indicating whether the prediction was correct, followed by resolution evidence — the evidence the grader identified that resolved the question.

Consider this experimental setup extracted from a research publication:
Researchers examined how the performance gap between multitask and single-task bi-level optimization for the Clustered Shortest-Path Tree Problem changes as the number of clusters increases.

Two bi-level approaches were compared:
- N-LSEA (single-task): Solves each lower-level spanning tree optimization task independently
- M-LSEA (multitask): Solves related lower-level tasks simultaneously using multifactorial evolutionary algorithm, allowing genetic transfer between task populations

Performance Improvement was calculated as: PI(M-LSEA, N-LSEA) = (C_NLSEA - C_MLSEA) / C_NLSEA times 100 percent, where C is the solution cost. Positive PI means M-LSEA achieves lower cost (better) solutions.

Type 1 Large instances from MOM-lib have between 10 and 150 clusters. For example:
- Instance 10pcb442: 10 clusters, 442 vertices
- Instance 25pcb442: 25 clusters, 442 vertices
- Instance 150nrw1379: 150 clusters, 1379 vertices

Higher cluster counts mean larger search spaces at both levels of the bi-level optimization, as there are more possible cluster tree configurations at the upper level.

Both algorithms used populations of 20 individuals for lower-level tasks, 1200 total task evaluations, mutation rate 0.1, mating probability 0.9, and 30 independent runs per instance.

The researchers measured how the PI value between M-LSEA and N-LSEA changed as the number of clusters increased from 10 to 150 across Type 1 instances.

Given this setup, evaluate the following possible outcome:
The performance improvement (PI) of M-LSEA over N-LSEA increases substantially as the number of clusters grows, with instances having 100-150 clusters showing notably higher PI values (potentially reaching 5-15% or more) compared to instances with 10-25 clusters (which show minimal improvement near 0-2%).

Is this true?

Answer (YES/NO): YES